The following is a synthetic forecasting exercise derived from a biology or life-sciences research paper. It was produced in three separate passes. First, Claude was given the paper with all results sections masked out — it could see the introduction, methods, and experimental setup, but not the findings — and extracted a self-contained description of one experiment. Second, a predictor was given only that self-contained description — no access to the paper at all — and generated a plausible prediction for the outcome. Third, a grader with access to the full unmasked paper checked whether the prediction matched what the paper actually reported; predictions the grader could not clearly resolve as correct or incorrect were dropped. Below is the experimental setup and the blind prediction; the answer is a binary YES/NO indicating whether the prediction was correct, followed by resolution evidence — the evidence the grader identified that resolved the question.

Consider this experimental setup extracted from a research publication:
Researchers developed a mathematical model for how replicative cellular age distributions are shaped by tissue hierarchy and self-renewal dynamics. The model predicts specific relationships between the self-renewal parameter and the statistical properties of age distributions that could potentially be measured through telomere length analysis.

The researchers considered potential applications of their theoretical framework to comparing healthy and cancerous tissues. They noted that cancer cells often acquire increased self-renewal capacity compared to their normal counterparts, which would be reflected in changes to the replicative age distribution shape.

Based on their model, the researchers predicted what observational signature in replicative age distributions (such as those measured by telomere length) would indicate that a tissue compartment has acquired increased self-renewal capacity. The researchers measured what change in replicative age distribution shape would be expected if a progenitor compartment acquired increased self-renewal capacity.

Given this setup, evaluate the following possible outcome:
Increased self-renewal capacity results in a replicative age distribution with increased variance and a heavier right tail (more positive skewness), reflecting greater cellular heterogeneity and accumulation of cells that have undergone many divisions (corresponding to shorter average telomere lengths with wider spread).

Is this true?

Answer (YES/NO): NO